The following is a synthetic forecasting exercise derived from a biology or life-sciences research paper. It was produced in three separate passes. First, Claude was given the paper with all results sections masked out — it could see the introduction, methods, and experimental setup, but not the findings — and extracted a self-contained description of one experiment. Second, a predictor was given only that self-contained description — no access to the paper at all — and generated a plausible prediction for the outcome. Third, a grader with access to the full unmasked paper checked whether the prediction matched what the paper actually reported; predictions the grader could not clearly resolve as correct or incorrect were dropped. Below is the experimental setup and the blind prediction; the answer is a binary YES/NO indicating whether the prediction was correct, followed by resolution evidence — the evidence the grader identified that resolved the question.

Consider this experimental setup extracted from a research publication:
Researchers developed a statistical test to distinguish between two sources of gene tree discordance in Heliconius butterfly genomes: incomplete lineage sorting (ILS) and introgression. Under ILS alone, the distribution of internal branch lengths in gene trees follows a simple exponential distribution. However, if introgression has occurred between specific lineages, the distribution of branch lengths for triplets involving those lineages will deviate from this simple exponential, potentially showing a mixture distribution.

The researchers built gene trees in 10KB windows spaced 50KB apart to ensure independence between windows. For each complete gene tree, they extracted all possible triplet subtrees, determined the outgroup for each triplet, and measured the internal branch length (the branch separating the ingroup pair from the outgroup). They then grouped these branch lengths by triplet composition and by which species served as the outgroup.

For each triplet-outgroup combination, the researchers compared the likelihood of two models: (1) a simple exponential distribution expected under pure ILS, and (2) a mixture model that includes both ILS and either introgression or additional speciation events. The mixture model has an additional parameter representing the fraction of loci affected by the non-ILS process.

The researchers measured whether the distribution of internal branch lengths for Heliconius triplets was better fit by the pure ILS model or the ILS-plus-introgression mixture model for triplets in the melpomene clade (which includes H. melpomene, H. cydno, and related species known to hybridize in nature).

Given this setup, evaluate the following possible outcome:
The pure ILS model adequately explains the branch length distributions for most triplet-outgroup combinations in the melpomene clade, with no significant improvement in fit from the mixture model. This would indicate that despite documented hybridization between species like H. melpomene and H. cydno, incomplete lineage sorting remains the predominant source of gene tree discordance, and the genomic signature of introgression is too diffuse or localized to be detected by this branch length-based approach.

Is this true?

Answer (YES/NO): NO